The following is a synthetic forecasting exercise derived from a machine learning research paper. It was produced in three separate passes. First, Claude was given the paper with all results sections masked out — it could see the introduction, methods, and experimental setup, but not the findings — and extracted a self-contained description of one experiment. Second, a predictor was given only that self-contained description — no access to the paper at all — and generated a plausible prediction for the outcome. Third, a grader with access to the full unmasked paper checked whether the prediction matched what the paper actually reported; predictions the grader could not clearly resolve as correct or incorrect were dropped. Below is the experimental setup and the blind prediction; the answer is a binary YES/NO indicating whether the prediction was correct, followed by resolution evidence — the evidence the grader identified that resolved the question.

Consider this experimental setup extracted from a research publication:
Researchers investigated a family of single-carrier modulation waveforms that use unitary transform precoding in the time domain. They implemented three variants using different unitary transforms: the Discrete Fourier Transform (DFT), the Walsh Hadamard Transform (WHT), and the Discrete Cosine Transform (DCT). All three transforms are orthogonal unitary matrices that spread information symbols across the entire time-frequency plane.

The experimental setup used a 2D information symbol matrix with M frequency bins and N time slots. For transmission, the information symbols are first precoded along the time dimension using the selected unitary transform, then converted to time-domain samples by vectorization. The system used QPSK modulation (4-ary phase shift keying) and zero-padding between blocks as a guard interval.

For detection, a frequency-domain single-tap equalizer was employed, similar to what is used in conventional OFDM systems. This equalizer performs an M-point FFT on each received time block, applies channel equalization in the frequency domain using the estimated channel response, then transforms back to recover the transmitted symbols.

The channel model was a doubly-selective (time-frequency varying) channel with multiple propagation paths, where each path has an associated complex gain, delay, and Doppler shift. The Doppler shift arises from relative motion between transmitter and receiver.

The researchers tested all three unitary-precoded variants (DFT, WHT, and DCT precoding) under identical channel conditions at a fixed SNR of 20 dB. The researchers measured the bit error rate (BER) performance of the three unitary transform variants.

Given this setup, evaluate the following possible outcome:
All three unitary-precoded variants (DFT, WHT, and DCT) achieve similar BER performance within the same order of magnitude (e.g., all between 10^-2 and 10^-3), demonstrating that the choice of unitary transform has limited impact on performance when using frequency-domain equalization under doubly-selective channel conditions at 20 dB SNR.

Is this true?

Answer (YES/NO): YES